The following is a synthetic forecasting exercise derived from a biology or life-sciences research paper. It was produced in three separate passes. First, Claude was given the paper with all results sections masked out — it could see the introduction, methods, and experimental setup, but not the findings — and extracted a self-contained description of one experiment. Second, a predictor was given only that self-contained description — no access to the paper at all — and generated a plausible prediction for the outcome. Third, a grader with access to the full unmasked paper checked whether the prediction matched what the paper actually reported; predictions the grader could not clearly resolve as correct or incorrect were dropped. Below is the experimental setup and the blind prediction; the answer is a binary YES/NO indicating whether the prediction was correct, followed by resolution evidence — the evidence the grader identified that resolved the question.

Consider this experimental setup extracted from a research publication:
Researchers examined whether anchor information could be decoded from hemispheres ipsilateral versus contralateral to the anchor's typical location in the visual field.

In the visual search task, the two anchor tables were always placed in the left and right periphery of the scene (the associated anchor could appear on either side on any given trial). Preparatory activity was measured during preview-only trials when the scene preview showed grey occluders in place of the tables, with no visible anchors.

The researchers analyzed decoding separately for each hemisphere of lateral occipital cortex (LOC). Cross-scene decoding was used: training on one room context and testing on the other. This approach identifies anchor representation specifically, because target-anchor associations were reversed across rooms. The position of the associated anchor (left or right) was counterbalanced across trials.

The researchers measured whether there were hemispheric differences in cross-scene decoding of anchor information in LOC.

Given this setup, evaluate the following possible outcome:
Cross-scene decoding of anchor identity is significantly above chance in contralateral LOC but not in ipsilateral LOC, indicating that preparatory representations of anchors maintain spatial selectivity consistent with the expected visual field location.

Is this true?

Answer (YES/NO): NO